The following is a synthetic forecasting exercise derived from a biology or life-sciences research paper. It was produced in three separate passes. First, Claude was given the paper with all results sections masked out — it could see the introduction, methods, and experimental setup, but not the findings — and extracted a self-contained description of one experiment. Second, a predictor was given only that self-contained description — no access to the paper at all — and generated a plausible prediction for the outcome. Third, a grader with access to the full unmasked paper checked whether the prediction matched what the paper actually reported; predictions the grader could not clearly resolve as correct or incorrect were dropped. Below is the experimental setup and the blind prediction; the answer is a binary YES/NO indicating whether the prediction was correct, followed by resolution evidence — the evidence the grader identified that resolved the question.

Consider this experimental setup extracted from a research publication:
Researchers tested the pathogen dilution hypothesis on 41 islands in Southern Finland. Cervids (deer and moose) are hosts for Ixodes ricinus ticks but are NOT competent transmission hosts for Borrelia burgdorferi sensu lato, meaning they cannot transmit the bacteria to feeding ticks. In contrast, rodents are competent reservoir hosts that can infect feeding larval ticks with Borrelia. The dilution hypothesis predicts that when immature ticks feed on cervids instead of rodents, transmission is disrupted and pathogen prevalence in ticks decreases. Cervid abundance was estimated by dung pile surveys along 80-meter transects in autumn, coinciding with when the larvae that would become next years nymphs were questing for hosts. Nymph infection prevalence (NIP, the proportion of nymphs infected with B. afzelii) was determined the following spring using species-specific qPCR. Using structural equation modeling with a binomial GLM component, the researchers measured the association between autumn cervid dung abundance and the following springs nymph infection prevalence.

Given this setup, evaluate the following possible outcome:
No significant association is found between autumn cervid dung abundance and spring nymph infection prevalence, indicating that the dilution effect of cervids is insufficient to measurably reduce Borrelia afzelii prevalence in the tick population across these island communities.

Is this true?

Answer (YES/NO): NO